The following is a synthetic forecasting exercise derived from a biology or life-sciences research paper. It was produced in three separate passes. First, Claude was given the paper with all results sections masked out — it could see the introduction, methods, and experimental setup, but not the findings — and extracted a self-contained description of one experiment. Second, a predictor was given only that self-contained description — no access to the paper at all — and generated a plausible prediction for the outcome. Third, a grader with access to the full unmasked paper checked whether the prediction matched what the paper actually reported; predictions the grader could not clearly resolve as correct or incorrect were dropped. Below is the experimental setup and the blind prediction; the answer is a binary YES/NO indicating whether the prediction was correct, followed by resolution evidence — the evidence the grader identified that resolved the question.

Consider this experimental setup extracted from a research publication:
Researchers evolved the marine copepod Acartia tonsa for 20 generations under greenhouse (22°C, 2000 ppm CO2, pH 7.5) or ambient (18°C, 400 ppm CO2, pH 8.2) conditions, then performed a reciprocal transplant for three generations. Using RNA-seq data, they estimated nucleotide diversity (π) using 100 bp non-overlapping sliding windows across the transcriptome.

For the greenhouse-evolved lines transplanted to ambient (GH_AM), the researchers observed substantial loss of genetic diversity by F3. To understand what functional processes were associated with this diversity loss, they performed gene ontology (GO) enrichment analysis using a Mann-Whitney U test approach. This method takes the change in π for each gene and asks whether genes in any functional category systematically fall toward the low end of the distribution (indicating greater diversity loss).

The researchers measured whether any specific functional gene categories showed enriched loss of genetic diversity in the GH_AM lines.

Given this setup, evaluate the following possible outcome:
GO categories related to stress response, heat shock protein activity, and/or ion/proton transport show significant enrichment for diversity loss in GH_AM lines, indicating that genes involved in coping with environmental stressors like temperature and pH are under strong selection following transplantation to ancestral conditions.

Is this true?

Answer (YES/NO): YES